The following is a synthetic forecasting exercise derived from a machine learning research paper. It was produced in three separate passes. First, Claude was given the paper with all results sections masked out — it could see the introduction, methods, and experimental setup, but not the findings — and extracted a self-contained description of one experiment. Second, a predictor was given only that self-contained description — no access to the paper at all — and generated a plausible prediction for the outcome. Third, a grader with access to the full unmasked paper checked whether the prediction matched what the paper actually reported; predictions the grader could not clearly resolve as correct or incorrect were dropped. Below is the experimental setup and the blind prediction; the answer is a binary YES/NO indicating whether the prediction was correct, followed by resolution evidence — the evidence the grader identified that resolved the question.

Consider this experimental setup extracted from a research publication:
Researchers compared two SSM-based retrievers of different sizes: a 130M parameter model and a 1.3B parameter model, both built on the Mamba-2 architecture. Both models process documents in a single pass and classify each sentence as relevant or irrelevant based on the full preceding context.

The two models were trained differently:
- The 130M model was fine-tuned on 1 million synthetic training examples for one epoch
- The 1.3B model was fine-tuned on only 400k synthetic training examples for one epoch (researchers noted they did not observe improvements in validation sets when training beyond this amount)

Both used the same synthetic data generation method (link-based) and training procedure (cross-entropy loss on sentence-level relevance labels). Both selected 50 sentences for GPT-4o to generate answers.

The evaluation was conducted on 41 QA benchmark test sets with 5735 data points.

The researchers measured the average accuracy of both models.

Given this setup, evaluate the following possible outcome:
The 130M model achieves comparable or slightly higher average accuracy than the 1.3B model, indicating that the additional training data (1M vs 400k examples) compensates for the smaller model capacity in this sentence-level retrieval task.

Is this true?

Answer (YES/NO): NO